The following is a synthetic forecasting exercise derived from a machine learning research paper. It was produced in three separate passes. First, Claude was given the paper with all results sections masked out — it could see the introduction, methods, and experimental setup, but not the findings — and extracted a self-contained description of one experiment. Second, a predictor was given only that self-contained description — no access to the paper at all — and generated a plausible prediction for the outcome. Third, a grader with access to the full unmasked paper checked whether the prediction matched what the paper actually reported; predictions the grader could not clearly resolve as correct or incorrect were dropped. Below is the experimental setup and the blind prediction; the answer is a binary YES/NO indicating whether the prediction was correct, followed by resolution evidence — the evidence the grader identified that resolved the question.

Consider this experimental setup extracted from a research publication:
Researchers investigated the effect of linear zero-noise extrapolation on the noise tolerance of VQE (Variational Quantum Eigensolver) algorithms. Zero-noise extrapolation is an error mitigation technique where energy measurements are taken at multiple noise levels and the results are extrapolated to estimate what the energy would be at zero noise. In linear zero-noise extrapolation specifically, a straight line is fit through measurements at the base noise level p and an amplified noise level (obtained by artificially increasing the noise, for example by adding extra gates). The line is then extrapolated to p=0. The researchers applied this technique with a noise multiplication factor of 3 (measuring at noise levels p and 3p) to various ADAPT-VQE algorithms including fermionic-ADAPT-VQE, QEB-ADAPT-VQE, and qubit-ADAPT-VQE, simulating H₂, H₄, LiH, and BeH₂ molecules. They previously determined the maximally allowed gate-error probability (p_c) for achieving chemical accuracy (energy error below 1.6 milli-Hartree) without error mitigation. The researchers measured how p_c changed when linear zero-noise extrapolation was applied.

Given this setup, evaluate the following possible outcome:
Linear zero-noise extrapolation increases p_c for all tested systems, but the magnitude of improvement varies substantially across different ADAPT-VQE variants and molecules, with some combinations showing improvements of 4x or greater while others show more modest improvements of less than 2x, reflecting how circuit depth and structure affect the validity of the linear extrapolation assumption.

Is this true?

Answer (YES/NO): NO